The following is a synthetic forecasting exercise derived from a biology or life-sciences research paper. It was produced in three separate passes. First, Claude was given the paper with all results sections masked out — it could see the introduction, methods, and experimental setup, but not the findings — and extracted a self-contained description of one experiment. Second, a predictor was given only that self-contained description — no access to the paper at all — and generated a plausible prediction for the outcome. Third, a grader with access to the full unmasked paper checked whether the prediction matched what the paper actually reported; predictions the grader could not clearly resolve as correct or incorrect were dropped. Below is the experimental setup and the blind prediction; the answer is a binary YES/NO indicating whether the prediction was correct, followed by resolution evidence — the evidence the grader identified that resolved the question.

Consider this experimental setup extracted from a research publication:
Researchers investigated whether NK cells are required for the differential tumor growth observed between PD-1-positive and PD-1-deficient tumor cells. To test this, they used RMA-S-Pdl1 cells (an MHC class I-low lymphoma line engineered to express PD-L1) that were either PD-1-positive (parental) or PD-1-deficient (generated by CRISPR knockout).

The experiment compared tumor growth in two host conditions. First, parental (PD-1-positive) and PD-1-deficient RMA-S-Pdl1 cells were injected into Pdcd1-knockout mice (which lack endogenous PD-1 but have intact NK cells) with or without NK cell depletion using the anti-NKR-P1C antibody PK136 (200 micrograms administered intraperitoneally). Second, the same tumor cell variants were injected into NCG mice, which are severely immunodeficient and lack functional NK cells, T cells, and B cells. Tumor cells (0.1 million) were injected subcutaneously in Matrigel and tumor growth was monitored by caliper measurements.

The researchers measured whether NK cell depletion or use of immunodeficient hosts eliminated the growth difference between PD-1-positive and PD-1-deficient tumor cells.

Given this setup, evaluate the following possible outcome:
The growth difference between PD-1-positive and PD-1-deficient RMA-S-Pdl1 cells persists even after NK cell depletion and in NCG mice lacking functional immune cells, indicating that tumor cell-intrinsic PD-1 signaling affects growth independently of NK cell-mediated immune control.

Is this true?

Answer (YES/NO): NO